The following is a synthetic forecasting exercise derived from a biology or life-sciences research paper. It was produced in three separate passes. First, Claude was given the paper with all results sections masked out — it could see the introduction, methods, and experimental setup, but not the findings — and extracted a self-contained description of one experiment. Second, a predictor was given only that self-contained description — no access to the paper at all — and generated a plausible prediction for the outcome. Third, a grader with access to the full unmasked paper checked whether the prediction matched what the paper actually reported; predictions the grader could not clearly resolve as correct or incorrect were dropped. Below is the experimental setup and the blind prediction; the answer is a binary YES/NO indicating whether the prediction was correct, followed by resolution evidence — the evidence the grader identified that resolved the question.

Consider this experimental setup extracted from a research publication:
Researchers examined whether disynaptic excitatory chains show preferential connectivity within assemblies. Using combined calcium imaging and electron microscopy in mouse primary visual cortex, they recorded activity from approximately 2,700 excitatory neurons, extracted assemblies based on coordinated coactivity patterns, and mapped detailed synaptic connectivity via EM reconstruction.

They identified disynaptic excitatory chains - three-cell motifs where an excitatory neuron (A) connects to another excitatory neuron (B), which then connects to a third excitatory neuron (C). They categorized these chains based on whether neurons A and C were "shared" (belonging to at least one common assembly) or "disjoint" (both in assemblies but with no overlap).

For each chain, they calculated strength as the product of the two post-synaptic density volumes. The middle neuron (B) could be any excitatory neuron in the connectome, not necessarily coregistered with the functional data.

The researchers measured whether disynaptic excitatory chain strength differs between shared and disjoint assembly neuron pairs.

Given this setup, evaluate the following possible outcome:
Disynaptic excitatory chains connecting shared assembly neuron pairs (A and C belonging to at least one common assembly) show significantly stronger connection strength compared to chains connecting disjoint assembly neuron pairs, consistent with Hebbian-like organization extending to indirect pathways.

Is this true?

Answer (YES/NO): NO